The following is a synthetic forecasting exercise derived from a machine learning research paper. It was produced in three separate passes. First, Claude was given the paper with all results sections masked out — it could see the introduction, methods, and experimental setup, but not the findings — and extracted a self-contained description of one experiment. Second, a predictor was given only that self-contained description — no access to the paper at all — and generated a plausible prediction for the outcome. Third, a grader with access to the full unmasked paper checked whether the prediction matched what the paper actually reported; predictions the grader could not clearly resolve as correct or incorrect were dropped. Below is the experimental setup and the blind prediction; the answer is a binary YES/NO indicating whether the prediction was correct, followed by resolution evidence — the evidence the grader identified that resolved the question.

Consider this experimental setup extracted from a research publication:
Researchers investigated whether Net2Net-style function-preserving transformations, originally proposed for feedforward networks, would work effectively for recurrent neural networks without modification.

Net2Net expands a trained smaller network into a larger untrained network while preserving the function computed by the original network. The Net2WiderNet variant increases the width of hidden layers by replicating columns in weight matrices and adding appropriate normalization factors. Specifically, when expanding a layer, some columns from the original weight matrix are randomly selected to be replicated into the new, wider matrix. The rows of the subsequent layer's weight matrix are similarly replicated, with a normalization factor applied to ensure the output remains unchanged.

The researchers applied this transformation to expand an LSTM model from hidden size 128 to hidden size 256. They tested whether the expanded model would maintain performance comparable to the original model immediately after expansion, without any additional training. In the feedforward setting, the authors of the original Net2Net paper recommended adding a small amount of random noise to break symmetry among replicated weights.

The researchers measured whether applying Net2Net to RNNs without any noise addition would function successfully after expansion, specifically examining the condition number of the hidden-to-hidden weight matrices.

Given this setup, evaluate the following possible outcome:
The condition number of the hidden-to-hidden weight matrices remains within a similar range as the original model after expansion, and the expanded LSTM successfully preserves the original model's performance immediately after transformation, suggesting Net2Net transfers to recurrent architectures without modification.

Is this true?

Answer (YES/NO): NO